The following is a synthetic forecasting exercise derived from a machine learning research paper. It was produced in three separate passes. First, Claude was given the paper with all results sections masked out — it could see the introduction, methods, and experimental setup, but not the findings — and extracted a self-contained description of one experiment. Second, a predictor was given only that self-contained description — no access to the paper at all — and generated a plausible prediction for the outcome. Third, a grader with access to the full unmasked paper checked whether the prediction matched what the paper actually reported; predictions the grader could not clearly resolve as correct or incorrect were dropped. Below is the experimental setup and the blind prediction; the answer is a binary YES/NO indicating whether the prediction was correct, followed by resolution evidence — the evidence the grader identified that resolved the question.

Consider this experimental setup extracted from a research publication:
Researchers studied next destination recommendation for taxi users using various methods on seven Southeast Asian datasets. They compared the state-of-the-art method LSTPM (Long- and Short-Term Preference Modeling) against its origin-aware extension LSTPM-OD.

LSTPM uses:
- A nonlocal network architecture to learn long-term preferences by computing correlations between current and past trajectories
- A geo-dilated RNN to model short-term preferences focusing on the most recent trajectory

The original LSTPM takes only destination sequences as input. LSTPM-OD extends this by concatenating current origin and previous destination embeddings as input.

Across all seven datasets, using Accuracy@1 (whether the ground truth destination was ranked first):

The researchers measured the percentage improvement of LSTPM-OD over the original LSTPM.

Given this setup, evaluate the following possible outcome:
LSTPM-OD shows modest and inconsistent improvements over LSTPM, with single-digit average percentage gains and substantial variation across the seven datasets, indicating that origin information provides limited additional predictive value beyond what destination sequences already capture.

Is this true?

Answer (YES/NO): NO